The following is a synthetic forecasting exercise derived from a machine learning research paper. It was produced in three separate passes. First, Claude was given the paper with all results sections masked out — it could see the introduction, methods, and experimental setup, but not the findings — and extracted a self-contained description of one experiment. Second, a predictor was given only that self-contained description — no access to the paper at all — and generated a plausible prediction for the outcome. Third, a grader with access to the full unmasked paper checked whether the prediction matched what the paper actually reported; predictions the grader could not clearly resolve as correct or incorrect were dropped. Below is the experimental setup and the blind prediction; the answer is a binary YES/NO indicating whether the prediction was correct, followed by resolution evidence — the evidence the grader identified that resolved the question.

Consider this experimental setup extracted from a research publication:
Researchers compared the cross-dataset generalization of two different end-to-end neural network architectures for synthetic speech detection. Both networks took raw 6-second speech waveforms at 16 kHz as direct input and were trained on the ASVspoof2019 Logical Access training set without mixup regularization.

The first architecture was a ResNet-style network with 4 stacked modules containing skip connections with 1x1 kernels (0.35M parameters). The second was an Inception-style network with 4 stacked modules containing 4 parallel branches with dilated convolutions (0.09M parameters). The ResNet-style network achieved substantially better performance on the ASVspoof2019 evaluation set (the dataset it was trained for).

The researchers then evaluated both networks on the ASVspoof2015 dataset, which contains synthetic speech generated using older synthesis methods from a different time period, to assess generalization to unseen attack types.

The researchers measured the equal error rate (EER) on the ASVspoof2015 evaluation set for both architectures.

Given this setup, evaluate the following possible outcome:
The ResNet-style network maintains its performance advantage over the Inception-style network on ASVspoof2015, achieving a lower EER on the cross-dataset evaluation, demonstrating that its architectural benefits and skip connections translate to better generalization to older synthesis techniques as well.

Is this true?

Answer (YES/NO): NO